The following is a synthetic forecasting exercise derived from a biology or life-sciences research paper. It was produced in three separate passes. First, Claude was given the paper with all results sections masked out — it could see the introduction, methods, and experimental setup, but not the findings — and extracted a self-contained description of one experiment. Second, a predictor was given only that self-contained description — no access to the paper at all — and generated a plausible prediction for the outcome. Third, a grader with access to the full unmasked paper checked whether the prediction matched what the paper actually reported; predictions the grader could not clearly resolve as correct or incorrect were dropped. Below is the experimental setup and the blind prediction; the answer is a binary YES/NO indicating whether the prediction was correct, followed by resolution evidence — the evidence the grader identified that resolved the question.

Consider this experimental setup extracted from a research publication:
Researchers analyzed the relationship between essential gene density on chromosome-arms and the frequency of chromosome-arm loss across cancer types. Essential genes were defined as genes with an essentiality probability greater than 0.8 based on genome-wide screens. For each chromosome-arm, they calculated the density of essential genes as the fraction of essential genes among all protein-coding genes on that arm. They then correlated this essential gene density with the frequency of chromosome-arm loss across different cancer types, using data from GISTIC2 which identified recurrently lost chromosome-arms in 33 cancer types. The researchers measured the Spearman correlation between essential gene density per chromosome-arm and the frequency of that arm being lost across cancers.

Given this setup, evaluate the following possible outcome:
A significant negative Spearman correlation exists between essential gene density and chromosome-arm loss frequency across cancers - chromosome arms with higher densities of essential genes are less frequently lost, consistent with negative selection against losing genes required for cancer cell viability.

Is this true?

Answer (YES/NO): NO